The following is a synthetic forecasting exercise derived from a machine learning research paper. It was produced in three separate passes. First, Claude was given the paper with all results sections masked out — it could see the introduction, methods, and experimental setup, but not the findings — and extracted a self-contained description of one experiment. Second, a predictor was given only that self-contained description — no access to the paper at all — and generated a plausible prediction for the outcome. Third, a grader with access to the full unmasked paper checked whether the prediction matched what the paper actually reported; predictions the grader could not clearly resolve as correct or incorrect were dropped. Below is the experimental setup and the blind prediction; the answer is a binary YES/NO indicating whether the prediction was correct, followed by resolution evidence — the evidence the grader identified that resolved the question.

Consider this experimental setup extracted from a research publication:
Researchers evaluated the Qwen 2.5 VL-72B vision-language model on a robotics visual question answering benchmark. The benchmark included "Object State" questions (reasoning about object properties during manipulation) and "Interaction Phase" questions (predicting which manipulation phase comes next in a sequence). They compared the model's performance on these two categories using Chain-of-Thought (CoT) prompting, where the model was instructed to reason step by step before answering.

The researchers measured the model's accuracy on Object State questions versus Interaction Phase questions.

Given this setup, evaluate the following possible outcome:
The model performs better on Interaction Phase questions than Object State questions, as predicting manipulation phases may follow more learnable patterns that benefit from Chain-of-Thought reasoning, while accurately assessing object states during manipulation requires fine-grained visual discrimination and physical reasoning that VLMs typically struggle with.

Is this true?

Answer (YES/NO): NO